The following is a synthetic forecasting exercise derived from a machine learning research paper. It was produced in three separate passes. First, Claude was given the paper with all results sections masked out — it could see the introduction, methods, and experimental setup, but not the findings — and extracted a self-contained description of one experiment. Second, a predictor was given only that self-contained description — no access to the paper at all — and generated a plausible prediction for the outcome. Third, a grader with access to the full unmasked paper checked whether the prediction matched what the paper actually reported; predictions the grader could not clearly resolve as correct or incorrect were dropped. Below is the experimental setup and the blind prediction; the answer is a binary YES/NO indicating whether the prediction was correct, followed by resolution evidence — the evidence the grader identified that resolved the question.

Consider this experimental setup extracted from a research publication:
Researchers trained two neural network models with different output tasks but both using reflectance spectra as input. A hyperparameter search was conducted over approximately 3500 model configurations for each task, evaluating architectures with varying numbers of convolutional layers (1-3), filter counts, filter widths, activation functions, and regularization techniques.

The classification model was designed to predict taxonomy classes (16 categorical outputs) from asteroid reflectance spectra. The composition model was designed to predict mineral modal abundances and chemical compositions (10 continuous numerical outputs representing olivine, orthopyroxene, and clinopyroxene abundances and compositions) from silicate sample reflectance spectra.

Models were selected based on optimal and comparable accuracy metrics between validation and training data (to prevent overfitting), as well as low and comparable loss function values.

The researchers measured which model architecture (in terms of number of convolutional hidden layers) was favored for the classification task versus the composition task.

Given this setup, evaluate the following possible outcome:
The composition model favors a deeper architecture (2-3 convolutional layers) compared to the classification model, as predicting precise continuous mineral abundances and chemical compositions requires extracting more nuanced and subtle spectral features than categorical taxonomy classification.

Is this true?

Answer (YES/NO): YES